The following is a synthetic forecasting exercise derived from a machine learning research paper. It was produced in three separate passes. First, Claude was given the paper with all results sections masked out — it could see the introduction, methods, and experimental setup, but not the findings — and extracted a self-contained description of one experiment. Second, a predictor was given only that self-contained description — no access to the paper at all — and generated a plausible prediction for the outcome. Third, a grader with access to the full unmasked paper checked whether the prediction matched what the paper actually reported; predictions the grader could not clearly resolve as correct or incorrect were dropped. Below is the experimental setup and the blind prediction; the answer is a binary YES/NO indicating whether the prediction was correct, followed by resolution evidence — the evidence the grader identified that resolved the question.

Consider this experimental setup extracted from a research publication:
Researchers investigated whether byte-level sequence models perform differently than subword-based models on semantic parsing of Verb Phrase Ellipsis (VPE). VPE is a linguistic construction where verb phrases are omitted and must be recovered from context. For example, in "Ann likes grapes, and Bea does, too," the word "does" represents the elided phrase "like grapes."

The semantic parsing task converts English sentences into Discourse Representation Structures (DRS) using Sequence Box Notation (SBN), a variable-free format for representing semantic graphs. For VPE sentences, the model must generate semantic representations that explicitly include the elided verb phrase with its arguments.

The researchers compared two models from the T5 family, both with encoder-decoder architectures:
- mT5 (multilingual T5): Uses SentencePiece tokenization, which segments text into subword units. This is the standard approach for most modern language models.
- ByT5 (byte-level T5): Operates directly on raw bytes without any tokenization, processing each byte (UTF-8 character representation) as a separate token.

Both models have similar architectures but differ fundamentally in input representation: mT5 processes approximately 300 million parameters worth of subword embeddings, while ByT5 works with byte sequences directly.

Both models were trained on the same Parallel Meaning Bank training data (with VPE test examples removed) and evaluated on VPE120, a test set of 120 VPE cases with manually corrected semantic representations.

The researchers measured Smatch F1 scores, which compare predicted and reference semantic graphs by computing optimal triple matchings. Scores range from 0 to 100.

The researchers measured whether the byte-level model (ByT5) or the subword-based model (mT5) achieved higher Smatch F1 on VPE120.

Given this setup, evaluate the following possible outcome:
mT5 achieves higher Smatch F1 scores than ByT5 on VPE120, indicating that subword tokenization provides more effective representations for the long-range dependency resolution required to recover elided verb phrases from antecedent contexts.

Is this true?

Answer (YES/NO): YES